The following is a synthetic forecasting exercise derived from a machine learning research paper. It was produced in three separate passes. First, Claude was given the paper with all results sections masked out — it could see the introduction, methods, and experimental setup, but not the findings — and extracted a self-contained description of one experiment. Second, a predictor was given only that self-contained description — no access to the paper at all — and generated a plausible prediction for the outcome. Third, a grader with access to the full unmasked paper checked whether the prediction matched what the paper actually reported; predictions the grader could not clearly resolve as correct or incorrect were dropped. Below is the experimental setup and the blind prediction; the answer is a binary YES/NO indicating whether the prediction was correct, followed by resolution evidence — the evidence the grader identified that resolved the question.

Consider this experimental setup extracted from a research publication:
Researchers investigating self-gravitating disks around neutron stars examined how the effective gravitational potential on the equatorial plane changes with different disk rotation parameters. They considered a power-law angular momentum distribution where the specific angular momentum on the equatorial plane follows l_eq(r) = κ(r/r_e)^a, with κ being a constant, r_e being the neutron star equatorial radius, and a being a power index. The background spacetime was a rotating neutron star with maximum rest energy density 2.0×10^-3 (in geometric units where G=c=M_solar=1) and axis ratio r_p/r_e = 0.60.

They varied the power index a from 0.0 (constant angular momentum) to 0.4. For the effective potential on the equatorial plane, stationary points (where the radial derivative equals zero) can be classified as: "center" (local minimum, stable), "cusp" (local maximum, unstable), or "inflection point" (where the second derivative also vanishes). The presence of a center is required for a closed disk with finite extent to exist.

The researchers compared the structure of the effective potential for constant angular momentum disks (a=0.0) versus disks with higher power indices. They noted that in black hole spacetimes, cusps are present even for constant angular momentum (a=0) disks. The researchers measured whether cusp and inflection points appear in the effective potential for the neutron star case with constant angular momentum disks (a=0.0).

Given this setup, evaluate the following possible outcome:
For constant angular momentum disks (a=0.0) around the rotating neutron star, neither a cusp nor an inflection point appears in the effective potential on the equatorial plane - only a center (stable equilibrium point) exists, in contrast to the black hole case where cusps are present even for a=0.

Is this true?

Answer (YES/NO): YES